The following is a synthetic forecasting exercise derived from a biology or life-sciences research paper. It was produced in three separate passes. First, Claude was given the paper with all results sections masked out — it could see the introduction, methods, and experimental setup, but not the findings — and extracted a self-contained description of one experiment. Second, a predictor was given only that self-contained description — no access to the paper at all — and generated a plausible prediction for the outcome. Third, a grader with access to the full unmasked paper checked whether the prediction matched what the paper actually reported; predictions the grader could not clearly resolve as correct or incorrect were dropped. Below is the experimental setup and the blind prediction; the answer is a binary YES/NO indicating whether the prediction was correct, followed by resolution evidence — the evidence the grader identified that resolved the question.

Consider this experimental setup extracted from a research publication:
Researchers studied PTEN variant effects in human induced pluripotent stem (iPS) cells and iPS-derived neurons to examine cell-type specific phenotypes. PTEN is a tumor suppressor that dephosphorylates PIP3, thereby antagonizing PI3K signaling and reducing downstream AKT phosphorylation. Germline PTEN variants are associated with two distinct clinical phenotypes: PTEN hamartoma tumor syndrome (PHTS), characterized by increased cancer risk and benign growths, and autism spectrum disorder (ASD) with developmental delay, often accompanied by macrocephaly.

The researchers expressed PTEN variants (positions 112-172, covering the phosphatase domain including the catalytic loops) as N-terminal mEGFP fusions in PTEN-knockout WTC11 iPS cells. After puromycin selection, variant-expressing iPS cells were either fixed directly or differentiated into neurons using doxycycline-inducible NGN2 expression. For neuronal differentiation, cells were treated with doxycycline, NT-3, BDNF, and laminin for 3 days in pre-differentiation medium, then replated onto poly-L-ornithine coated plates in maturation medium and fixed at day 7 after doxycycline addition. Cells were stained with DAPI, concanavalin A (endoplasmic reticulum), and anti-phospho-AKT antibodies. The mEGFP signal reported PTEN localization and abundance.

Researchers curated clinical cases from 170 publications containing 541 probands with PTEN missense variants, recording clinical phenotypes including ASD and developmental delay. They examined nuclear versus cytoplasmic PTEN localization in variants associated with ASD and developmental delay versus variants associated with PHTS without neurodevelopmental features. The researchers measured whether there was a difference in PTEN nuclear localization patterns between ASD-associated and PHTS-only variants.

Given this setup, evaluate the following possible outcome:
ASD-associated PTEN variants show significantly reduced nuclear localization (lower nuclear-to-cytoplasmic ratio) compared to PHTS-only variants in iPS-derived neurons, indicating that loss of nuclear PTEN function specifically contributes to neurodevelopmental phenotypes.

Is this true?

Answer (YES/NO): NO